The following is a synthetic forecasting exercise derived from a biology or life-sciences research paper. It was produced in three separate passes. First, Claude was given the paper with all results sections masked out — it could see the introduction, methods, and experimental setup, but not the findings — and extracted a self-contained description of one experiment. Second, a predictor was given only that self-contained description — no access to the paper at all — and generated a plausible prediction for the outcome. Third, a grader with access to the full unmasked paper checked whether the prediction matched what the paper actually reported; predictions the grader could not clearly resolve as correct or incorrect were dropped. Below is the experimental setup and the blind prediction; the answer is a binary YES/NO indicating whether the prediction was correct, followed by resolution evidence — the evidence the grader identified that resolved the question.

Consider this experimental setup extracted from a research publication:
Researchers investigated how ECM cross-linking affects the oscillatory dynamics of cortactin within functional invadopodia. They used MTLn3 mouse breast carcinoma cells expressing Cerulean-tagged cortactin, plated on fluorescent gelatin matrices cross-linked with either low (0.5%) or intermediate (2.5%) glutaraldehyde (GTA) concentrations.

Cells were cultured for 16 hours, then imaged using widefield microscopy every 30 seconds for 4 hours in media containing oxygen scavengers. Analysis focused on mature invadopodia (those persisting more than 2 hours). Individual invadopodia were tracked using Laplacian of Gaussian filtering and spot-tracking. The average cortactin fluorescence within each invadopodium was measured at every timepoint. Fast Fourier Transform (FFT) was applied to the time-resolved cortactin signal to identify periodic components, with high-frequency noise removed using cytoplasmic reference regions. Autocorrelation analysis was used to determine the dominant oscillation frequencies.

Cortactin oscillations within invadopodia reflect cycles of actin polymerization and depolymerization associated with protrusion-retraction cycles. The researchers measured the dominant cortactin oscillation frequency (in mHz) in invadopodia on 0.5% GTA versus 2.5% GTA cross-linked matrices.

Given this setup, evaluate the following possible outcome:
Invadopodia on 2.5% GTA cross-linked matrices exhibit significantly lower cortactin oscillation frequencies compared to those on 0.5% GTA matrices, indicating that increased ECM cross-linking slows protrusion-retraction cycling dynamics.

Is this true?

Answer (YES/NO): NO